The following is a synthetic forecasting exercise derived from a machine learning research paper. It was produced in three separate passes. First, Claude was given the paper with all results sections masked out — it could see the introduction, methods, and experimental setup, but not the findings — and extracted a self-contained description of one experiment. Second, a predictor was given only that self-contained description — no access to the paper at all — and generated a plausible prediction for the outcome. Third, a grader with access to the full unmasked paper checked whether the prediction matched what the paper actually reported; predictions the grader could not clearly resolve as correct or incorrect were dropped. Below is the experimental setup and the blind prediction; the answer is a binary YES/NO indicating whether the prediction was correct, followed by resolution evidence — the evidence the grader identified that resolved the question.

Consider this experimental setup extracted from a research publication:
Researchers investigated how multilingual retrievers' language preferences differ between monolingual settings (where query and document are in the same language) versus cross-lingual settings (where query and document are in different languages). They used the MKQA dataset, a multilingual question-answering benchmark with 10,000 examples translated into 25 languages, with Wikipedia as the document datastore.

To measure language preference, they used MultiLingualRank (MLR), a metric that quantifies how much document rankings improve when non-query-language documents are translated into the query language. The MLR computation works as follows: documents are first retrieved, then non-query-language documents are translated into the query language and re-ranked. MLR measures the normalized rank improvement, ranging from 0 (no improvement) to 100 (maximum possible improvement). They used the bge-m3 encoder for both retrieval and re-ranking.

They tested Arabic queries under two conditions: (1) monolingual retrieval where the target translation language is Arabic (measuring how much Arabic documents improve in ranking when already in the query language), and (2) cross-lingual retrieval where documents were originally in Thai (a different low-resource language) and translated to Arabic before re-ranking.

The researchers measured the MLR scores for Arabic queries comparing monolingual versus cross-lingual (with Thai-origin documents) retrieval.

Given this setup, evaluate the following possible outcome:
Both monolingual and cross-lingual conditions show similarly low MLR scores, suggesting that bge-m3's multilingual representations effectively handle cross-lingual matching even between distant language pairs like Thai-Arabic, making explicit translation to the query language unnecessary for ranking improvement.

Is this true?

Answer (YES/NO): NO